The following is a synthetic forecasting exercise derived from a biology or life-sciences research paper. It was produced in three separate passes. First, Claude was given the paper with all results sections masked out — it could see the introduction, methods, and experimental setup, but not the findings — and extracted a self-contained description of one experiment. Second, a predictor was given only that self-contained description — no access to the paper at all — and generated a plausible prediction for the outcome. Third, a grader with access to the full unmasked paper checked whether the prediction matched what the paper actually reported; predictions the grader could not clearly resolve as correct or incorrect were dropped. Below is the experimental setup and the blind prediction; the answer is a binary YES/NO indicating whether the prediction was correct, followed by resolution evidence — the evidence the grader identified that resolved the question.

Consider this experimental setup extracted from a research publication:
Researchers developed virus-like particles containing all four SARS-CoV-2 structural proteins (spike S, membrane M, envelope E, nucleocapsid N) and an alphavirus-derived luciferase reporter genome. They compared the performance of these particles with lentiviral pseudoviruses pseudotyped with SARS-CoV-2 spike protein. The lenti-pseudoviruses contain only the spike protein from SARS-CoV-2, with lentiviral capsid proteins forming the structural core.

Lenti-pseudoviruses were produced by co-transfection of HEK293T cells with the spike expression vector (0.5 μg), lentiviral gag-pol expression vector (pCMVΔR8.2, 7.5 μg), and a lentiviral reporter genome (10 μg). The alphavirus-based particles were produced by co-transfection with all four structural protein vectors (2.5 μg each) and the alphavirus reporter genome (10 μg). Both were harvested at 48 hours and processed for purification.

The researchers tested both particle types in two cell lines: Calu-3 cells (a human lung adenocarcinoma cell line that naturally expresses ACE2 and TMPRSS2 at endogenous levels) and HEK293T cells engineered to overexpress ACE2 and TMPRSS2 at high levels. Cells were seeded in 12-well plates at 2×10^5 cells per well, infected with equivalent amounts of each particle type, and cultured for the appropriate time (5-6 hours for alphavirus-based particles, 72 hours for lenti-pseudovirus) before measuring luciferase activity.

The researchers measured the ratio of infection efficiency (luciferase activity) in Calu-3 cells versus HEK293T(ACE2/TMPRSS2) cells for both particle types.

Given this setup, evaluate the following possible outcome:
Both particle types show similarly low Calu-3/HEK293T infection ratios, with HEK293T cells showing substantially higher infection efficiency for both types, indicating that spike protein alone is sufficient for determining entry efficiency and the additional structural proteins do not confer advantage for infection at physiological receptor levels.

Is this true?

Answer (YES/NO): NO